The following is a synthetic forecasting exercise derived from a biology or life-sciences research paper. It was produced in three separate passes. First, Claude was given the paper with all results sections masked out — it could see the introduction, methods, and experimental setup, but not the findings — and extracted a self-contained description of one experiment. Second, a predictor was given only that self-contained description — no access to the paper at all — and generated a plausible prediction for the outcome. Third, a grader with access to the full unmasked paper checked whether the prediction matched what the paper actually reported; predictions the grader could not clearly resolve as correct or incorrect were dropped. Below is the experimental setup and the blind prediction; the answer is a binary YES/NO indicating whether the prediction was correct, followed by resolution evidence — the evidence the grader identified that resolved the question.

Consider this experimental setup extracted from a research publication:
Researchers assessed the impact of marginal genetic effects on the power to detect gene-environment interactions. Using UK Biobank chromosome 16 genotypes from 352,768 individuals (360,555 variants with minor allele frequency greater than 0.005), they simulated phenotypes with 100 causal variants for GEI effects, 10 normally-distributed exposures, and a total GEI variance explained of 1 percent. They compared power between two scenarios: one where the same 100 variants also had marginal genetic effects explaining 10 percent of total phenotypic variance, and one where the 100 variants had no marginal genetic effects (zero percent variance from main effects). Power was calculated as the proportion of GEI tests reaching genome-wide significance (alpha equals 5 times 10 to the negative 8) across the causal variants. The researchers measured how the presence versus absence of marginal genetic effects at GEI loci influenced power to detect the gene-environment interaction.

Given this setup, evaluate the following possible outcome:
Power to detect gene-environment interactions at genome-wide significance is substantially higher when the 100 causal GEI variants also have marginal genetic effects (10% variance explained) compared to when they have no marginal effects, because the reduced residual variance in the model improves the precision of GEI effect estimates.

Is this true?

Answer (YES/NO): NO